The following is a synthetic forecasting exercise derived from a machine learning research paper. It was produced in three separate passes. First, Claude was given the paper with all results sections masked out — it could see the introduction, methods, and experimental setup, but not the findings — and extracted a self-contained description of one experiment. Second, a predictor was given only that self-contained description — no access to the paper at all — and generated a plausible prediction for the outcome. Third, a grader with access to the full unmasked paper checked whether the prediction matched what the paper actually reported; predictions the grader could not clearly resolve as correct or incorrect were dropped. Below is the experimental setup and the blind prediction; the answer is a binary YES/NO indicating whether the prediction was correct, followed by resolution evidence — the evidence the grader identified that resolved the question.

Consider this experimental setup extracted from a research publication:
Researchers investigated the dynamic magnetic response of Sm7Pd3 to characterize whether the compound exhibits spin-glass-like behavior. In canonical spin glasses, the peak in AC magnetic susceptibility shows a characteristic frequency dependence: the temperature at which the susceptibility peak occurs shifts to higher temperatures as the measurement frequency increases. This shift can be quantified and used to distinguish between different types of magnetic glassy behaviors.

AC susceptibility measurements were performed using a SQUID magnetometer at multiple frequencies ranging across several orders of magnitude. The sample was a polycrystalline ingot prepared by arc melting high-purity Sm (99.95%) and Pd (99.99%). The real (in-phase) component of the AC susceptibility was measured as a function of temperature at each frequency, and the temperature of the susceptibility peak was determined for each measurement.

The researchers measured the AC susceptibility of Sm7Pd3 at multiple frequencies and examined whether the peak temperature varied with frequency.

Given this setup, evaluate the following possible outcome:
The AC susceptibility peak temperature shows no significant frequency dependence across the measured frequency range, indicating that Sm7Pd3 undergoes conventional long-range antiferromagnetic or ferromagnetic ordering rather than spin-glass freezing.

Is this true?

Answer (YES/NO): NO